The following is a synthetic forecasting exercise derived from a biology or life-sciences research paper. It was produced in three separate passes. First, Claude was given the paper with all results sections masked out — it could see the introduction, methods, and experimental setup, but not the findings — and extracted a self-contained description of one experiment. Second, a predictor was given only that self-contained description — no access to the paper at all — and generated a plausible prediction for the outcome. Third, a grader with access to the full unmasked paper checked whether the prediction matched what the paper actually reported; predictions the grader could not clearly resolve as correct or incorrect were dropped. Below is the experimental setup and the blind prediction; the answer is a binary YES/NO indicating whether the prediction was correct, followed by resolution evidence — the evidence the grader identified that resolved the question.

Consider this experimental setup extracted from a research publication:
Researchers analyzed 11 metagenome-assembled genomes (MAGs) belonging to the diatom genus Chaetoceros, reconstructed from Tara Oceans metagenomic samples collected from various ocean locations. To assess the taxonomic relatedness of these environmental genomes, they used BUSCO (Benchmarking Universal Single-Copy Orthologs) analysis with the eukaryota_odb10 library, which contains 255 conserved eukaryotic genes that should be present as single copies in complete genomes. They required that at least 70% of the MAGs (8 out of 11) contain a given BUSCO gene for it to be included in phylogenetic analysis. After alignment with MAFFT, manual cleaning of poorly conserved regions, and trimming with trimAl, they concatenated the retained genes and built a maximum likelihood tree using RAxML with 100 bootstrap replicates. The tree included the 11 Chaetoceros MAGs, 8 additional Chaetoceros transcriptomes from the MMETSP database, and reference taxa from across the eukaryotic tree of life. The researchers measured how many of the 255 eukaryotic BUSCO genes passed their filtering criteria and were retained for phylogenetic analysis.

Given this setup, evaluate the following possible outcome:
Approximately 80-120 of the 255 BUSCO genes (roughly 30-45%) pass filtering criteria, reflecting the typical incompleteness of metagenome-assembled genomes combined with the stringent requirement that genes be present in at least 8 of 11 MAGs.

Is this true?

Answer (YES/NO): YES